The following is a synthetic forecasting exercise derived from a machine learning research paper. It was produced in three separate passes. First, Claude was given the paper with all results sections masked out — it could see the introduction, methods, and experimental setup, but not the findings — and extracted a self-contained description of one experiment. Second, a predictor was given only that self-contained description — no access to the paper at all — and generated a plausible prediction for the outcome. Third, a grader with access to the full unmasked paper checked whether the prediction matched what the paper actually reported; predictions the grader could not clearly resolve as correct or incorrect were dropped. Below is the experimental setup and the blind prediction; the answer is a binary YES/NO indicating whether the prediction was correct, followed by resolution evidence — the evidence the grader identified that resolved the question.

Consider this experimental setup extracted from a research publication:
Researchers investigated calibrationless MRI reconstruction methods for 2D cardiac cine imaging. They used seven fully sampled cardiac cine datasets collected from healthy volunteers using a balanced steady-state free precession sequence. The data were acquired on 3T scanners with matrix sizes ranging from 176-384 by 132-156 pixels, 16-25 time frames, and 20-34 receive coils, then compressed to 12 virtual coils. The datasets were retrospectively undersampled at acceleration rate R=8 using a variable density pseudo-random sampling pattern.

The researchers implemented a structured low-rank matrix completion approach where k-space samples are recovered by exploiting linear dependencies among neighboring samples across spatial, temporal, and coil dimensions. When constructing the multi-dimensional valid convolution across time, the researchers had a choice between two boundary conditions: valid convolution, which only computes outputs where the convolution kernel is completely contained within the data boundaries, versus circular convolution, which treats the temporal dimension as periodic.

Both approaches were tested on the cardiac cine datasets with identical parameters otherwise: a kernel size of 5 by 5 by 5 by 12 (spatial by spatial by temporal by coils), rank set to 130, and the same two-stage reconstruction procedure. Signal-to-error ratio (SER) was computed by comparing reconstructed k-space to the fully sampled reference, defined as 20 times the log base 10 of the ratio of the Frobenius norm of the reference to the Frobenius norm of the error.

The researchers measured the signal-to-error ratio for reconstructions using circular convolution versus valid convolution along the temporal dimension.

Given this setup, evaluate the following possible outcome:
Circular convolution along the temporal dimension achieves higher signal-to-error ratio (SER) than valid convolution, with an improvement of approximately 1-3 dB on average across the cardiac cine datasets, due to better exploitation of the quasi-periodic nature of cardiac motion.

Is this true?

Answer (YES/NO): NO